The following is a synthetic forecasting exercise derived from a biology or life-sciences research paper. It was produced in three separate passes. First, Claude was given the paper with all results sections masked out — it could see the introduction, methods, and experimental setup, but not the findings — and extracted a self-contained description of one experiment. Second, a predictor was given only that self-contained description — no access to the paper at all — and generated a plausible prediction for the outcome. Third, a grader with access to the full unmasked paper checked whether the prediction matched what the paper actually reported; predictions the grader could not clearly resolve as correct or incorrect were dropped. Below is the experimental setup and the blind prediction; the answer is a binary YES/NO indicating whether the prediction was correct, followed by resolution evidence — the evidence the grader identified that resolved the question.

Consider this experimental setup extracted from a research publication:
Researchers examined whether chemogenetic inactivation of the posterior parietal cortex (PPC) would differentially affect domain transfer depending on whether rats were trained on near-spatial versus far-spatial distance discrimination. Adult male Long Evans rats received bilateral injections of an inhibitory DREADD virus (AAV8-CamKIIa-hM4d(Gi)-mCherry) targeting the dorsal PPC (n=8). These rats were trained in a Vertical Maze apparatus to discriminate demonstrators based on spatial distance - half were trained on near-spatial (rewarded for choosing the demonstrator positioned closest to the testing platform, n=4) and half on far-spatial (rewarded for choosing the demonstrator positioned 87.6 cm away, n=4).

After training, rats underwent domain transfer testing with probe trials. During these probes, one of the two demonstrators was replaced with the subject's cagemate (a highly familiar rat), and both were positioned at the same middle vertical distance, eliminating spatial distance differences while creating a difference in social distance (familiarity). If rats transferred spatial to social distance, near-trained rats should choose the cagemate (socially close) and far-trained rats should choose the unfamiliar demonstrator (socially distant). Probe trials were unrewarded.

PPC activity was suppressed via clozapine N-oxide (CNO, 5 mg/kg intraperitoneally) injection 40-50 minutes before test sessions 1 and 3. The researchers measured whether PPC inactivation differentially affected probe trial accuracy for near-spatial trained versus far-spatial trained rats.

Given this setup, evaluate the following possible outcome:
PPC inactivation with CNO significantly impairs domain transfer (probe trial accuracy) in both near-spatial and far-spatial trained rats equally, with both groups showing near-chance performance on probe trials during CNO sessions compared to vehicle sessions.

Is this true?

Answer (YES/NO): NO